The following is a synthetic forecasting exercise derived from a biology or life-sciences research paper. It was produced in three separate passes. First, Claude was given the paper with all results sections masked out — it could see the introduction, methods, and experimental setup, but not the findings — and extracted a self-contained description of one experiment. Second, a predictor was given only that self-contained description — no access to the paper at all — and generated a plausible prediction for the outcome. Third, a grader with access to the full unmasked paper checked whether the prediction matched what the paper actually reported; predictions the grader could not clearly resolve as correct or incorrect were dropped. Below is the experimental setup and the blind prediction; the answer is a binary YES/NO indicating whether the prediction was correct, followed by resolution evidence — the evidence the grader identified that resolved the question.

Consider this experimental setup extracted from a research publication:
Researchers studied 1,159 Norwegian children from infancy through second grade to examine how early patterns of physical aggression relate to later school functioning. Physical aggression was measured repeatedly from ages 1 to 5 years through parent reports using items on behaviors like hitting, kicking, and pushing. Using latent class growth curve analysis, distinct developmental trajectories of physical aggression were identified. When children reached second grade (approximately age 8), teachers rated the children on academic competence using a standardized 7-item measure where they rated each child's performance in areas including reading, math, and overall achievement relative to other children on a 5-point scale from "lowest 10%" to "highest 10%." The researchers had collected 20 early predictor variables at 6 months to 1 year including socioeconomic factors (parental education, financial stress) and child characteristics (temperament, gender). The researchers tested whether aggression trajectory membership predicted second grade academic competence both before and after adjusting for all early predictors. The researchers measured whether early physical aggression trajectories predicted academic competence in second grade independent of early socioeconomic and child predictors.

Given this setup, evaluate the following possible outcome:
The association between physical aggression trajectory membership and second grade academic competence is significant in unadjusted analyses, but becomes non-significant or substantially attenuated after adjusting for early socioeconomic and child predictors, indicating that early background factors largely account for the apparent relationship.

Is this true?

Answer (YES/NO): NO